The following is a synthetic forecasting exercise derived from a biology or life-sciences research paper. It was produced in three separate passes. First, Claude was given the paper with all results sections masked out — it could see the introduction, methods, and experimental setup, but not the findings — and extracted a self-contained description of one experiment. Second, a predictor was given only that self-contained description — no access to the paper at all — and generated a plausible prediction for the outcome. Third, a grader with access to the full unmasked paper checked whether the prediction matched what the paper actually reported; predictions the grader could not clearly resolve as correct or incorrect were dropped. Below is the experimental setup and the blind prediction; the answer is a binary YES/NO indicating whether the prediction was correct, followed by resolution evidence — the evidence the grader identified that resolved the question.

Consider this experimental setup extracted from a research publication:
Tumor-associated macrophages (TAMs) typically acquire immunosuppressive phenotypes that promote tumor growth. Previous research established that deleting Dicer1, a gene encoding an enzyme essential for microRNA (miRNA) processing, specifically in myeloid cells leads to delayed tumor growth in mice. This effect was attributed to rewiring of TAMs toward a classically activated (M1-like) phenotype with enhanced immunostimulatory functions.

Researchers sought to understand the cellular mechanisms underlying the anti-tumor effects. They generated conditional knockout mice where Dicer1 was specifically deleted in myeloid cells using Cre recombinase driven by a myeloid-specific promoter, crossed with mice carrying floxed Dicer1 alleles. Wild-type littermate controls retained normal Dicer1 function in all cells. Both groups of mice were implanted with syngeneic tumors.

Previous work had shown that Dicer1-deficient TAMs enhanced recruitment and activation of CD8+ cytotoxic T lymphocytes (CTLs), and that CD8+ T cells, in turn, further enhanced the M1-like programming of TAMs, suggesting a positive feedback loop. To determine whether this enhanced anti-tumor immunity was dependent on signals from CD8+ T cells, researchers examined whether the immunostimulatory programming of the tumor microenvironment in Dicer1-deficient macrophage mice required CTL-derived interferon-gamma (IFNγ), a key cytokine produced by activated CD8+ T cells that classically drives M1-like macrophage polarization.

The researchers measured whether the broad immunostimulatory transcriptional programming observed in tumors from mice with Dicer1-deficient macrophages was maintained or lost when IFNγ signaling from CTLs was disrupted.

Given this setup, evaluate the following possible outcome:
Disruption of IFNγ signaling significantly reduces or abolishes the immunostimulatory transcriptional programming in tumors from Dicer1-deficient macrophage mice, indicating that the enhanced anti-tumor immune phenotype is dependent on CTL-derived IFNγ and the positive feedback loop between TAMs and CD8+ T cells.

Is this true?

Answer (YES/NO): YES